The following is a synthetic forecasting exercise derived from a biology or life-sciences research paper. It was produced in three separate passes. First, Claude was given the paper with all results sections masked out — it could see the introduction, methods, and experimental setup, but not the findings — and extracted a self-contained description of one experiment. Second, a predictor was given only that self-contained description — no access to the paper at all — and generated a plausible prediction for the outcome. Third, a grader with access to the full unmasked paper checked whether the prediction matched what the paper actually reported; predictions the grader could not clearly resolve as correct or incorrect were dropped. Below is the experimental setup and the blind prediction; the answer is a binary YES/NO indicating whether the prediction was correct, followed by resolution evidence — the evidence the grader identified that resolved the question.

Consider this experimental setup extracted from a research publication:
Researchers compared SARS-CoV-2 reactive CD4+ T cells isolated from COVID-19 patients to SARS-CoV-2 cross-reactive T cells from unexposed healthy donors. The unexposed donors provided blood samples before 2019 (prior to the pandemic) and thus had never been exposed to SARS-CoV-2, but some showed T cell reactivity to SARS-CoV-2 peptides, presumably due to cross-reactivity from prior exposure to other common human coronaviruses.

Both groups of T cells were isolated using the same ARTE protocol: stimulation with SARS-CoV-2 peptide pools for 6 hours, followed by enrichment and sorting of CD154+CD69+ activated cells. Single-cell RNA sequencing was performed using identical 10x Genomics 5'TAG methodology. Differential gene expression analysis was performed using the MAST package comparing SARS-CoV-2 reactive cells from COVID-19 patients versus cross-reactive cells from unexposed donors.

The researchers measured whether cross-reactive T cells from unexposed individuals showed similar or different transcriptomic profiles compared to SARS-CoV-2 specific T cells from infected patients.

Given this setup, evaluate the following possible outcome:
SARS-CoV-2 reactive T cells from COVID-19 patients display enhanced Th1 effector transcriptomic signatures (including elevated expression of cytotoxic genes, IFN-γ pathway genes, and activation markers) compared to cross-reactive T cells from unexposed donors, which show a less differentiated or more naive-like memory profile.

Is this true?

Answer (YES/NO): NO